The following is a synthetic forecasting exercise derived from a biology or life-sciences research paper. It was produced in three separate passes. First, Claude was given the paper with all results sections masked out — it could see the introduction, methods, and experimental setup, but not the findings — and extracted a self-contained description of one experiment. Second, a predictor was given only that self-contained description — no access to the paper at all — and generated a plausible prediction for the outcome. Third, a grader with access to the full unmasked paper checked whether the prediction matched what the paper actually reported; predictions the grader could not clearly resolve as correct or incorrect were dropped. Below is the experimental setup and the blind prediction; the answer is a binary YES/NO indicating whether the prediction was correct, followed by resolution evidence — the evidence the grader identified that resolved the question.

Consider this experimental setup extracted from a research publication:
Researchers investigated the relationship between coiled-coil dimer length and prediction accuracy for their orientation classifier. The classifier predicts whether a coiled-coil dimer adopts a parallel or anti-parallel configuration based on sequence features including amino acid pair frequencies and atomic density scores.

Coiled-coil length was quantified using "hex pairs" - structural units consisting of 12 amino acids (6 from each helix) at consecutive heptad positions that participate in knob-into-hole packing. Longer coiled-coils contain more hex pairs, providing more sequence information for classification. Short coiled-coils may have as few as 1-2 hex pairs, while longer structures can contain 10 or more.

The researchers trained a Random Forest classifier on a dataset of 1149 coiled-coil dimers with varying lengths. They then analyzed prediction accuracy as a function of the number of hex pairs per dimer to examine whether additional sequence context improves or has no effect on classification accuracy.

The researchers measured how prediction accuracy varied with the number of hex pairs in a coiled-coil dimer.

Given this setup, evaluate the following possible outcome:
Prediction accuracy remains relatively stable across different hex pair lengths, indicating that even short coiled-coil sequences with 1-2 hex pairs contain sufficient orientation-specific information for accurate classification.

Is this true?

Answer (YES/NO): YES